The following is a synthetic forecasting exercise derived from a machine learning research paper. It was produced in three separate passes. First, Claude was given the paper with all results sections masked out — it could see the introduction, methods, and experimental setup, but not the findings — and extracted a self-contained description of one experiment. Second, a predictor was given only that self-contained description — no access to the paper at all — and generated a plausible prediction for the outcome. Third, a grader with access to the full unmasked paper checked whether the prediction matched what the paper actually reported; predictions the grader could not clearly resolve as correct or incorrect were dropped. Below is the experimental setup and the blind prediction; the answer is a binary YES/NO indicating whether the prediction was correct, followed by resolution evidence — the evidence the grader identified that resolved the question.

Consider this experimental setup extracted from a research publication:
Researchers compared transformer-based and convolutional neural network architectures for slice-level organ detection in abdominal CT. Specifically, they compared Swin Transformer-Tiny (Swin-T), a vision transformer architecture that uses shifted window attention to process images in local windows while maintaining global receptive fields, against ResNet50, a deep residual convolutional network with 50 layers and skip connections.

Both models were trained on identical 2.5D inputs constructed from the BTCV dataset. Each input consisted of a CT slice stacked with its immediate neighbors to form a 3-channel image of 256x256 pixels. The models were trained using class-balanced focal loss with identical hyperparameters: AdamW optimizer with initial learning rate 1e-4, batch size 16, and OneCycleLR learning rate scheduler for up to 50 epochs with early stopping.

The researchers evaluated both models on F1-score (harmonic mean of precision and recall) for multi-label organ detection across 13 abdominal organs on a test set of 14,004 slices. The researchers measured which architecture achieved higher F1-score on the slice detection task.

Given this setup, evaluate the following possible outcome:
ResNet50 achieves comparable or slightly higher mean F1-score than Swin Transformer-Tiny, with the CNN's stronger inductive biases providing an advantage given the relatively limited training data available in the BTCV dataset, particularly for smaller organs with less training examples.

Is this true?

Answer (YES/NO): NO